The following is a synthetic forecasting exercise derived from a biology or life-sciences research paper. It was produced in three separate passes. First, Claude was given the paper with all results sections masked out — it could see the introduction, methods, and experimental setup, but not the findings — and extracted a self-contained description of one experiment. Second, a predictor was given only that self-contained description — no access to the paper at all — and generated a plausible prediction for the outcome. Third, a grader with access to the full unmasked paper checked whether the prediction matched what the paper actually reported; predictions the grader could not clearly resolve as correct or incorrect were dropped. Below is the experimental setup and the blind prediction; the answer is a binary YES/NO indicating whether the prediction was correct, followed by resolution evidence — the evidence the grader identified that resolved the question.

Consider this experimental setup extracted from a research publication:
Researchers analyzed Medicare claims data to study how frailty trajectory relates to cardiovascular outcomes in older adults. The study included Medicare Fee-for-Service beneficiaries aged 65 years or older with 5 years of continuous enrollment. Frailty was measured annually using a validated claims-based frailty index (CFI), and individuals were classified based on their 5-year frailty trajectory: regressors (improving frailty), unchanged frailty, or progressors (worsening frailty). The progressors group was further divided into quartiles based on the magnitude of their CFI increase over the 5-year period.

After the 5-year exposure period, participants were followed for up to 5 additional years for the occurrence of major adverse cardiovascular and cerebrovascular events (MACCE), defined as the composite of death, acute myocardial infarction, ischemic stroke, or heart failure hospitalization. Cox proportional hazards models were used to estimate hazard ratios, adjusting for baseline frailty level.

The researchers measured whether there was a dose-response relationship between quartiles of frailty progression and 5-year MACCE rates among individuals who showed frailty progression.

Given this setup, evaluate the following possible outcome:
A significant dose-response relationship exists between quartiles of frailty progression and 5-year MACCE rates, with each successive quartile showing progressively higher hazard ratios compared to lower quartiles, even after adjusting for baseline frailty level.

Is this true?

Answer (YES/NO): YES